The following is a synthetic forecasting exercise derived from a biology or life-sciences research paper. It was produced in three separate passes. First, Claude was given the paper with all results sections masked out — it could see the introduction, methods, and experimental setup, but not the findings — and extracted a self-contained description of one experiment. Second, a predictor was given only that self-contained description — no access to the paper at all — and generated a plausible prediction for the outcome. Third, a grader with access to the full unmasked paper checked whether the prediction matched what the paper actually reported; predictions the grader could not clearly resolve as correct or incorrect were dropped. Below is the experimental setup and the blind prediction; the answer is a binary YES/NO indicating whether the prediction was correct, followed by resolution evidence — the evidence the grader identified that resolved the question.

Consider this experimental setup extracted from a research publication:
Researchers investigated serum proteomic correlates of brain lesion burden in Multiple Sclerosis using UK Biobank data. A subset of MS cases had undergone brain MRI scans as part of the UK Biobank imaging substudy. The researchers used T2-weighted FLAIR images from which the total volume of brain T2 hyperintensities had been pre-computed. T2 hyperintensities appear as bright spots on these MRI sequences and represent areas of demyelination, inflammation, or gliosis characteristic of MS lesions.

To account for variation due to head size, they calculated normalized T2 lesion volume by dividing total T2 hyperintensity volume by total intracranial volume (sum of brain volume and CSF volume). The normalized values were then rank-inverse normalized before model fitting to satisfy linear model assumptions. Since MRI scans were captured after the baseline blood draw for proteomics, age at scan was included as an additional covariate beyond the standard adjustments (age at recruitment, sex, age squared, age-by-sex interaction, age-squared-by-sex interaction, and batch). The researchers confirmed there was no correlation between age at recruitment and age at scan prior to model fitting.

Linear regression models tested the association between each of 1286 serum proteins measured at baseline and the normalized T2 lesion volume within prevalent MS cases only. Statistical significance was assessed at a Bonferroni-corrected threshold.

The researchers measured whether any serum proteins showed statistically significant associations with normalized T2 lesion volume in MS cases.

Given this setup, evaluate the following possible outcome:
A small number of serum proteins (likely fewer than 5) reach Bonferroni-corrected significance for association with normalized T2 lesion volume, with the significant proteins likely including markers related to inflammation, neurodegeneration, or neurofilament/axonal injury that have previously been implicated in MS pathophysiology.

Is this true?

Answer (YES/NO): NO